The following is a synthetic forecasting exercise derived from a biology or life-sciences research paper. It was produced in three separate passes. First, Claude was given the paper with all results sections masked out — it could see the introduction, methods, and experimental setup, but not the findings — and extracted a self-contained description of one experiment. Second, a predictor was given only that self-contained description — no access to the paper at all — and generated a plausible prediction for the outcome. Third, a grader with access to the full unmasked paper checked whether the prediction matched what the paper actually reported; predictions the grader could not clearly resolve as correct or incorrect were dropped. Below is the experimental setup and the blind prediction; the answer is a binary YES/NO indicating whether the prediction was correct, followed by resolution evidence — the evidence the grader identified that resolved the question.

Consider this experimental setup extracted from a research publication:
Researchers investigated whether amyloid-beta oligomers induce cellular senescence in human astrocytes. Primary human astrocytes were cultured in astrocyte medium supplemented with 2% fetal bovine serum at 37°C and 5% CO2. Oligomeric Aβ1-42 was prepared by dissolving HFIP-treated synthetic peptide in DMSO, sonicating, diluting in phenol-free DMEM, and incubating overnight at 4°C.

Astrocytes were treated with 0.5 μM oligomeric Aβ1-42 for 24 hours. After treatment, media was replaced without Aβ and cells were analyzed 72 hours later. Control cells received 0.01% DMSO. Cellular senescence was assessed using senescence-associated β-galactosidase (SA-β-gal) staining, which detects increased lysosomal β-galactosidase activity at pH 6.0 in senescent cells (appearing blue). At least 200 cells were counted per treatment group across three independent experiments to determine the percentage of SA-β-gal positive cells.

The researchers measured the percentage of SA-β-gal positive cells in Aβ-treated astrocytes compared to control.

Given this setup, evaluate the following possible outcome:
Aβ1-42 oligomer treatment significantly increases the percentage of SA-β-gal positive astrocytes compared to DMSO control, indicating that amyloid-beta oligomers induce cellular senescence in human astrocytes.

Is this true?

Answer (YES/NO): YES